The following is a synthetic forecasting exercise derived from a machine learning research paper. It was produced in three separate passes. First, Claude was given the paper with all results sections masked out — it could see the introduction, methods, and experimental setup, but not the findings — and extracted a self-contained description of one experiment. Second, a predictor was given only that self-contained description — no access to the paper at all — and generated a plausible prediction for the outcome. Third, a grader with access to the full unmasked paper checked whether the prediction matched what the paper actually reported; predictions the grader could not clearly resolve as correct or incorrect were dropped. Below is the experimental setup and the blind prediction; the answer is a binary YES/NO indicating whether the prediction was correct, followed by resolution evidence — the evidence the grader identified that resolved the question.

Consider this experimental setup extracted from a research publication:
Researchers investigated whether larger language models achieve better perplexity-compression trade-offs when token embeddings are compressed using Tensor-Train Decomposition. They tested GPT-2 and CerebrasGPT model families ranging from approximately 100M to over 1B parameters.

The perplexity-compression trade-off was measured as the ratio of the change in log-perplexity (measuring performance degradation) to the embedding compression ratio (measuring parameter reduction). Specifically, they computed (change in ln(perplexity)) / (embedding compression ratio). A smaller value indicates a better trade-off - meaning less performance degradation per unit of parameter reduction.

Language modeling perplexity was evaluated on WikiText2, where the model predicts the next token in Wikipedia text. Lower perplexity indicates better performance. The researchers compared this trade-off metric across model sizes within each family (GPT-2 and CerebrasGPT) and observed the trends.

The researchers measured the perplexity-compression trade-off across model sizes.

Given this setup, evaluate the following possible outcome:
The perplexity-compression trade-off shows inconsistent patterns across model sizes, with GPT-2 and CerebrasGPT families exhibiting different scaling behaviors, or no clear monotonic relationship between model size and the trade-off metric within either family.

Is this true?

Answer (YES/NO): NO